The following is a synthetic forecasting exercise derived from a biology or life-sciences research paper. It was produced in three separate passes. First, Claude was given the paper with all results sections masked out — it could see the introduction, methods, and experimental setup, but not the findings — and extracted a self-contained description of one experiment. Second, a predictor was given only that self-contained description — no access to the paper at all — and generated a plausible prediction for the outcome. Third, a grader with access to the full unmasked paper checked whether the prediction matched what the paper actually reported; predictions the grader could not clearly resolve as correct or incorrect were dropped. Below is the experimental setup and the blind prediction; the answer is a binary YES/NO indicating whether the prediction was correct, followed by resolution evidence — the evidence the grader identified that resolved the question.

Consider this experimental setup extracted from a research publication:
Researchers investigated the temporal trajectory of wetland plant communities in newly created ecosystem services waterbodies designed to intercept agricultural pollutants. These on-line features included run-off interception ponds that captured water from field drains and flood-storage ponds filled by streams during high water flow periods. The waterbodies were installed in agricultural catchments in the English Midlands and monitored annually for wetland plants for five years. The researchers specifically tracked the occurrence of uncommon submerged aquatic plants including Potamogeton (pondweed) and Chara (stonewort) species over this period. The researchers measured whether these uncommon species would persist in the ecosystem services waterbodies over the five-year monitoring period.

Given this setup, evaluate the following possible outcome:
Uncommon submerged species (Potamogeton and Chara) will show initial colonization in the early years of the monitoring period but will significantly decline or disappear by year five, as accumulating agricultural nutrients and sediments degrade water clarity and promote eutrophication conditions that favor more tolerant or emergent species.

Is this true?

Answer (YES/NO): YES